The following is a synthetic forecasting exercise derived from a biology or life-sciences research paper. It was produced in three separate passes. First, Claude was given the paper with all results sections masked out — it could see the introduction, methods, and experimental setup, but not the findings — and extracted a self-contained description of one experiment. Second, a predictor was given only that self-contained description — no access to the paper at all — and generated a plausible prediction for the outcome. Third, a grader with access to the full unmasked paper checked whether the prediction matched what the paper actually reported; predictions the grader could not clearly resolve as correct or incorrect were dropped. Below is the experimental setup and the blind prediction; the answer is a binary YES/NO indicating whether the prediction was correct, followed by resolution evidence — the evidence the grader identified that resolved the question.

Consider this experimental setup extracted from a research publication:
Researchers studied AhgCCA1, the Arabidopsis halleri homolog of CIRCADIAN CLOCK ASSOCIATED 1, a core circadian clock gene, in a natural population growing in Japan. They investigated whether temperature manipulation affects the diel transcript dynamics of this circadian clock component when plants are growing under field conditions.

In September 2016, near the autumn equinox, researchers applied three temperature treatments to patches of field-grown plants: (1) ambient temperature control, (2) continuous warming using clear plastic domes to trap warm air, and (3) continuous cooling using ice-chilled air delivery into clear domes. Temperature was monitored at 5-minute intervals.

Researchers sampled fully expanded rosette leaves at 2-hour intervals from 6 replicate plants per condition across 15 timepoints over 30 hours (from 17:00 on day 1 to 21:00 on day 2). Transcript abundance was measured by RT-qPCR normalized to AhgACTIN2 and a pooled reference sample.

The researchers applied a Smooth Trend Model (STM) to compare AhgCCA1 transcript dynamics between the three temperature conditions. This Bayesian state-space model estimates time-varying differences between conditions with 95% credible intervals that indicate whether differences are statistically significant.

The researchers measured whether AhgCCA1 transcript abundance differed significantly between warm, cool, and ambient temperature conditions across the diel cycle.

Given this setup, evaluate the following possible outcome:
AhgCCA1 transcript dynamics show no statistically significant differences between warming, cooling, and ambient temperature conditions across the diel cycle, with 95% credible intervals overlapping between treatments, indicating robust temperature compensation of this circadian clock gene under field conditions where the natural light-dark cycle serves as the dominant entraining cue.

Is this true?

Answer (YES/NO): NO